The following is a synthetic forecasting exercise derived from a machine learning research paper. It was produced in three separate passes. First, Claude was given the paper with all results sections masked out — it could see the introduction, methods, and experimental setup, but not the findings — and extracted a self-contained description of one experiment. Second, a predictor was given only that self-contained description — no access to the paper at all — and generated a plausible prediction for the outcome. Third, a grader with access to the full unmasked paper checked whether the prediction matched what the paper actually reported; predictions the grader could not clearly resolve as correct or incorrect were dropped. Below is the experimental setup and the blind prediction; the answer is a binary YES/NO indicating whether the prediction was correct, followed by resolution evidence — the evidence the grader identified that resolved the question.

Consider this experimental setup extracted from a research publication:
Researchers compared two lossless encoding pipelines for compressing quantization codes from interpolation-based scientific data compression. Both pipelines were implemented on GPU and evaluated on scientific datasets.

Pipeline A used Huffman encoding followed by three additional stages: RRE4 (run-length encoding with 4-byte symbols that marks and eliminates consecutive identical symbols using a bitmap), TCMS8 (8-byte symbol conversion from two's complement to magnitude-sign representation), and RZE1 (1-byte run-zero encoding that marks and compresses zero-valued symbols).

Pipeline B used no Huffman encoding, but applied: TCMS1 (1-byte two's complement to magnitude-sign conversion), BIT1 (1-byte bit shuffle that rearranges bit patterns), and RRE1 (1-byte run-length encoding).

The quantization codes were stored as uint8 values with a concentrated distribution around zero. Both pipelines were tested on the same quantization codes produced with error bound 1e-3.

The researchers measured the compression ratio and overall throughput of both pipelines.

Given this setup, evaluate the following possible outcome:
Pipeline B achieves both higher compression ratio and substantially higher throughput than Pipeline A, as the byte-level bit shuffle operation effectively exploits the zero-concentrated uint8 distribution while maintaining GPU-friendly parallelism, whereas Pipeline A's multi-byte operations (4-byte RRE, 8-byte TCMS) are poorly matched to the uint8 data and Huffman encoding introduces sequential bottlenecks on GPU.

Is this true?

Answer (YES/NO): NO